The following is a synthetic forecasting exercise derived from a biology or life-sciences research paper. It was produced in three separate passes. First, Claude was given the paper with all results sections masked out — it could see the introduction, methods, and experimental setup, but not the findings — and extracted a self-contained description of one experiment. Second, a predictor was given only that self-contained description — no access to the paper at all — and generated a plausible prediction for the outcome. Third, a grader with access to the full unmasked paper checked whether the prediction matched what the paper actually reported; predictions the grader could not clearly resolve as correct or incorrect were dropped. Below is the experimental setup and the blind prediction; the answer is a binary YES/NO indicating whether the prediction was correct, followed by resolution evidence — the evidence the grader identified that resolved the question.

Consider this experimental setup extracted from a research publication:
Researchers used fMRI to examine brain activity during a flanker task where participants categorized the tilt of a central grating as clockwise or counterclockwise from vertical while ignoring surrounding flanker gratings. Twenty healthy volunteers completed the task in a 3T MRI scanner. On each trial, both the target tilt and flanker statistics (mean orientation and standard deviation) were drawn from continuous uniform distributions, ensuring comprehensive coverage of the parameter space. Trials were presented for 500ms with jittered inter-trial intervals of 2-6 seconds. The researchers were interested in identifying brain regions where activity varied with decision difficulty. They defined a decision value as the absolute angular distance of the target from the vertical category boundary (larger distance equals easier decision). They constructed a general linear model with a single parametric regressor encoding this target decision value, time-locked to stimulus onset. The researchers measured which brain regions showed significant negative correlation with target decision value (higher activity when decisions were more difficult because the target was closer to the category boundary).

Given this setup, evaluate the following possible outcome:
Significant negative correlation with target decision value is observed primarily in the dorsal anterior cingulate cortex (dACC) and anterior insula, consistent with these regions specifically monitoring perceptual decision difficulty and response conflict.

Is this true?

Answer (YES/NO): NO